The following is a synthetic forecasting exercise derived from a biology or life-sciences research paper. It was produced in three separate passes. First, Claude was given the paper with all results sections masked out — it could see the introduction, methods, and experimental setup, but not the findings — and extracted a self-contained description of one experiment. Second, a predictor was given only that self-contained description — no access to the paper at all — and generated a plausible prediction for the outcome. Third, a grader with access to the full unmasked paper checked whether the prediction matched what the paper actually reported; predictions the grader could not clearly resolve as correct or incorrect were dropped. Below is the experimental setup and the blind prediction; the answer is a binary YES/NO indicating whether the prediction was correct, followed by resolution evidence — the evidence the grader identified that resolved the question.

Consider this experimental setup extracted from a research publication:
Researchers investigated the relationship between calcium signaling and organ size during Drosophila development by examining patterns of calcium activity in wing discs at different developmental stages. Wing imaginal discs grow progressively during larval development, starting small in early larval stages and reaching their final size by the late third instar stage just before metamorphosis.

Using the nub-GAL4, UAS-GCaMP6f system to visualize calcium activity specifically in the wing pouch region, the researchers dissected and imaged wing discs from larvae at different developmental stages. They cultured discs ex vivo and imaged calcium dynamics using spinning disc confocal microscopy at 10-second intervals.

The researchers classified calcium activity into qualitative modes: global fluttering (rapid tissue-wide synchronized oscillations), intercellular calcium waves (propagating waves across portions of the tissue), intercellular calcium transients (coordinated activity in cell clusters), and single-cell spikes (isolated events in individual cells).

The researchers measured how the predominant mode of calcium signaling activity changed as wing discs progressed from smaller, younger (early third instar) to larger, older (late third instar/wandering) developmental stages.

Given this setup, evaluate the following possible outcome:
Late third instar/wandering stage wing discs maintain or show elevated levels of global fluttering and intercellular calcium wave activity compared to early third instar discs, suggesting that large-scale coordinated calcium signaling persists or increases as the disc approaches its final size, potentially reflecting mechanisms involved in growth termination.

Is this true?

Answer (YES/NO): NO